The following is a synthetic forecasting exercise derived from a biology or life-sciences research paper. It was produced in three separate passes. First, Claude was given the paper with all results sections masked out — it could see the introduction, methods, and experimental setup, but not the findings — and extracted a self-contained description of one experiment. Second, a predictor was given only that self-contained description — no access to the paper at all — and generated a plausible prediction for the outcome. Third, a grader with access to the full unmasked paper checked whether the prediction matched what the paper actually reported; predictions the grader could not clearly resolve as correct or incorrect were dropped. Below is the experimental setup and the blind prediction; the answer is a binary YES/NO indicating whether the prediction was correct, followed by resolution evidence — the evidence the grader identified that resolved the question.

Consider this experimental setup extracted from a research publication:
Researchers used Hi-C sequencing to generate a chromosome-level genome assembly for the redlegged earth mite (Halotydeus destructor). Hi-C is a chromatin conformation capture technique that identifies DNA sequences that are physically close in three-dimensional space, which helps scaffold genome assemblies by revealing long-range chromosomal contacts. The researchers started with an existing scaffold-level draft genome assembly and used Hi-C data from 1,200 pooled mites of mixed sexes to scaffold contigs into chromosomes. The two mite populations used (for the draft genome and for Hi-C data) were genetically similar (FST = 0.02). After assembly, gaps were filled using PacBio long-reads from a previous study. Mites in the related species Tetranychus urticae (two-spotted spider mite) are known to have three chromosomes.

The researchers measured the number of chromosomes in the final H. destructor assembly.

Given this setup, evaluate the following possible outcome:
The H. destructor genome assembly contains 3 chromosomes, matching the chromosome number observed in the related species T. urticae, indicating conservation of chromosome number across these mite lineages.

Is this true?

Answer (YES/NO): NO